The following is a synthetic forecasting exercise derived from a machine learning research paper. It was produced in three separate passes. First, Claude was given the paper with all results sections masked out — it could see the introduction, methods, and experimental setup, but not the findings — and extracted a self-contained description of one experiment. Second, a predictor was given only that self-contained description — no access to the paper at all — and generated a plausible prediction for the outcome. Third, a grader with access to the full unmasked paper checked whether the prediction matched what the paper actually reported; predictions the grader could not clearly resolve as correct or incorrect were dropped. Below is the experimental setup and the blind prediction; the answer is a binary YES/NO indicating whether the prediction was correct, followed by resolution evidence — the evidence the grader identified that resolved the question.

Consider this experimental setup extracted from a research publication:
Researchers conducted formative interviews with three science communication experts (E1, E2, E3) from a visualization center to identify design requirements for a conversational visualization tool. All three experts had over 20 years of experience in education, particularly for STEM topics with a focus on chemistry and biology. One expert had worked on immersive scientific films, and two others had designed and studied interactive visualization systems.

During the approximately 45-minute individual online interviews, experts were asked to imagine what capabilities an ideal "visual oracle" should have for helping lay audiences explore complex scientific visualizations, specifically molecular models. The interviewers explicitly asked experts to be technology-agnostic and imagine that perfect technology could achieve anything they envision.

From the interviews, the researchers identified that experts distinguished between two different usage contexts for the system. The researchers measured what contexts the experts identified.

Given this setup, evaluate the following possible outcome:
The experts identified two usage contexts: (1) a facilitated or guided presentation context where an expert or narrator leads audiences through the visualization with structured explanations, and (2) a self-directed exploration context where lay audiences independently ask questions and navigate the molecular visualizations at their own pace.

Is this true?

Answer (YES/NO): YES